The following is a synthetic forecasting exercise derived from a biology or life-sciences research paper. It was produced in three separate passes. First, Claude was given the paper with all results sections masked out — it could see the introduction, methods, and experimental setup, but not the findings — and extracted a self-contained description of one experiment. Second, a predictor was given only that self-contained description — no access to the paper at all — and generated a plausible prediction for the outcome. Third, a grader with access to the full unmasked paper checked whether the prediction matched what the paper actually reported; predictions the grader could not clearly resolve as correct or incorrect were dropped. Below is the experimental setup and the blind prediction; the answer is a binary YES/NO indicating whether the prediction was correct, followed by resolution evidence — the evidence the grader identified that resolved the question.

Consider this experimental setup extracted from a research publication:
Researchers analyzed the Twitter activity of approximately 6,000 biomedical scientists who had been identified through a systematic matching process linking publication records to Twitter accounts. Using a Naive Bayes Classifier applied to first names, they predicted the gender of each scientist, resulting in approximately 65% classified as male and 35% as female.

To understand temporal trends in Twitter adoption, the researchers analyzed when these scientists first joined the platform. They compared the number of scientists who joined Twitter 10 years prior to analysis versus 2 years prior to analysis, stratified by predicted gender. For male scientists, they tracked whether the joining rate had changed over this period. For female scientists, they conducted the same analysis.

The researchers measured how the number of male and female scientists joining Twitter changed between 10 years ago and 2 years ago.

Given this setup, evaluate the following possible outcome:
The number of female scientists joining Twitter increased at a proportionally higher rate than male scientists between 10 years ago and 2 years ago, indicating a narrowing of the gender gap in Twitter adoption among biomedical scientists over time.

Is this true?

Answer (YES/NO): NO